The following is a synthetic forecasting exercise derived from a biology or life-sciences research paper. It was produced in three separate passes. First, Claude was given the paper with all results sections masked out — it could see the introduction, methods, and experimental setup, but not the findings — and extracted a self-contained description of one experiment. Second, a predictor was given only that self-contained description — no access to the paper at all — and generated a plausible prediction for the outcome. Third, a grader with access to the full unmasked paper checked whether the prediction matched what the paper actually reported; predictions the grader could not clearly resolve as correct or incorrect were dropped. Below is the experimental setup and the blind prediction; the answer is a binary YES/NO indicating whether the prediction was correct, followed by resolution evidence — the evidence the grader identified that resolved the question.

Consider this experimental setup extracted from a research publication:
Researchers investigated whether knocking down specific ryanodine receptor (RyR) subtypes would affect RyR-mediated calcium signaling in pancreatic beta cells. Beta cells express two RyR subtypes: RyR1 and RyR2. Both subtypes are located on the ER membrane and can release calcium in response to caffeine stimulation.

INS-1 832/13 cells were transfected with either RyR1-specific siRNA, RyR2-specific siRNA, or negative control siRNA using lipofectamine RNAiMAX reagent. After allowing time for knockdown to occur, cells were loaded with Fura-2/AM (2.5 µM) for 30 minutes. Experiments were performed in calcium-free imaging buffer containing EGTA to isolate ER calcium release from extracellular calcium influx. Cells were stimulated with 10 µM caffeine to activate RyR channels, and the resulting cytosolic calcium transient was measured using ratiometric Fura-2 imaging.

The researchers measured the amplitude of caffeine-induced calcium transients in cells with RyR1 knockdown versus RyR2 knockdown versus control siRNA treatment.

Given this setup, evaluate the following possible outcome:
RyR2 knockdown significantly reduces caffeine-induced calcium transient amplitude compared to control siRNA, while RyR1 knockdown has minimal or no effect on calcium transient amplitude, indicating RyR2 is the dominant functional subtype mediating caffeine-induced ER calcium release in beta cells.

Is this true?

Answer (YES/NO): NO